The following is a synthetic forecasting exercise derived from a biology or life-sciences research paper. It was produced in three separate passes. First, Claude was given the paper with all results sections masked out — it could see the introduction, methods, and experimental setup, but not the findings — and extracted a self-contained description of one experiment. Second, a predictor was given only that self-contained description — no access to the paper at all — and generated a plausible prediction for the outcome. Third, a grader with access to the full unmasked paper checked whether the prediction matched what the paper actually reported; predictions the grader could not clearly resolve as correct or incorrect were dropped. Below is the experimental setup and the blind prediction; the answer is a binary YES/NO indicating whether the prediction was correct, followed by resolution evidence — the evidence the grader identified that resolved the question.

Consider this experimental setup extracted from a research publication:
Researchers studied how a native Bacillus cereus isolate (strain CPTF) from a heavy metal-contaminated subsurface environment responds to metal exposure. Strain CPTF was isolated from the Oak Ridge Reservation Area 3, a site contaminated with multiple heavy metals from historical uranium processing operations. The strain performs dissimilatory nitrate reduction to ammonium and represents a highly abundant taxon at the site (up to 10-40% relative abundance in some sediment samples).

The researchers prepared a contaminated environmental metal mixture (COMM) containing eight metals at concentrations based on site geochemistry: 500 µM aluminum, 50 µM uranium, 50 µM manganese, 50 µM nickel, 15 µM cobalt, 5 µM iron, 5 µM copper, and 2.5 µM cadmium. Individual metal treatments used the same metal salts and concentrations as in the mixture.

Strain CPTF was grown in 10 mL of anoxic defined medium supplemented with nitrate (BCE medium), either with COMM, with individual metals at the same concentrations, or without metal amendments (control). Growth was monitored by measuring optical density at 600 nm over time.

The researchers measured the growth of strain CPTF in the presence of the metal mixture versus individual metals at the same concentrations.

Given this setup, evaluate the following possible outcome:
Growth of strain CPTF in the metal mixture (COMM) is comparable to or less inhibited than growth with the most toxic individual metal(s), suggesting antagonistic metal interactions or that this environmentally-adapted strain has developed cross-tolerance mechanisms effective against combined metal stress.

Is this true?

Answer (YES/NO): NO